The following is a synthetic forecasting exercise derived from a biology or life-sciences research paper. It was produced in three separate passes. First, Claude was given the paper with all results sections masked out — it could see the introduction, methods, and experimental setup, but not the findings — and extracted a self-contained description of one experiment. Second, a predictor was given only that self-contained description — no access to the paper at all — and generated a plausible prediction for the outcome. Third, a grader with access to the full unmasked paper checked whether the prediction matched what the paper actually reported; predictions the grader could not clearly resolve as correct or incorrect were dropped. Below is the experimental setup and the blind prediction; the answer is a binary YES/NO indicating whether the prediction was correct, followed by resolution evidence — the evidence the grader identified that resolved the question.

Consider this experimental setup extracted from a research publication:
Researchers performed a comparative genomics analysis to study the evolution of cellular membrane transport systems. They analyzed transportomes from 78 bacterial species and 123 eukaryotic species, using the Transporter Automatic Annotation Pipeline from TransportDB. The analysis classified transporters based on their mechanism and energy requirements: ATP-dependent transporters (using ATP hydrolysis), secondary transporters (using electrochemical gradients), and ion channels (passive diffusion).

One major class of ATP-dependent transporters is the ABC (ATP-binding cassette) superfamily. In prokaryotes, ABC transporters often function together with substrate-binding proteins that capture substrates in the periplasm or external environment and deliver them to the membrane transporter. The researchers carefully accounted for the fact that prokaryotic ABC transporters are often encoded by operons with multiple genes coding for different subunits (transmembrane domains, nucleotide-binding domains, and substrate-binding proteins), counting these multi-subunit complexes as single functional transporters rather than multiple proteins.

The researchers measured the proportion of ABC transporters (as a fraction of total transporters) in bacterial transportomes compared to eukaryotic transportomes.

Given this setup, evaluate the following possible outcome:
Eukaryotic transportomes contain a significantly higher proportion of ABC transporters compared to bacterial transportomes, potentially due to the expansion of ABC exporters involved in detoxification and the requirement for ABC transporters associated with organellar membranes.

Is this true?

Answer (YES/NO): NO